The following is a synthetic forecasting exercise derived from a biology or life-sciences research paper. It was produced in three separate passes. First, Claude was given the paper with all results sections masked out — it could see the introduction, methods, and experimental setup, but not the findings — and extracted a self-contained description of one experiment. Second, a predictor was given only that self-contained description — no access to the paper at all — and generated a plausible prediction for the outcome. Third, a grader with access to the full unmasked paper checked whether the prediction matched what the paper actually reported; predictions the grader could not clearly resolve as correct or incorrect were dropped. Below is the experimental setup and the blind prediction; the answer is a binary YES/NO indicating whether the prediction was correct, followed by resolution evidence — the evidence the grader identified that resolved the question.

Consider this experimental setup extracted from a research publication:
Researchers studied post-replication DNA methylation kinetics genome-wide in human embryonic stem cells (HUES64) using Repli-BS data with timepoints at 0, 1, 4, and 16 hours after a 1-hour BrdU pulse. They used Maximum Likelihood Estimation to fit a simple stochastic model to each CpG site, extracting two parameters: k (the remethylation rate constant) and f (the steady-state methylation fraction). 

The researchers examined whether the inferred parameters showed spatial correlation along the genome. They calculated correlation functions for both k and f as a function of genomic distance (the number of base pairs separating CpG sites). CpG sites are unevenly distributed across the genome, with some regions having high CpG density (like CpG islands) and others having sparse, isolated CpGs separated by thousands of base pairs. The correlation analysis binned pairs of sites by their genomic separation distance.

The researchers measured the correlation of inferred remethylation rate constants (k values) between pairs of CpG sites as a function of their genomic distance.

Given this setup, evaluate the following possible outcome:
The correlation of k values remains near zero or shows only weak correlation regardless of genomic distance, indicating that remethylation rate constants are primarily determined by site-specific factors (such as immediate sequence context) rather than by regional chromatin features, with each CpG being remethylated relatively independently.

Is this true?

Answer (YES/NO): NO